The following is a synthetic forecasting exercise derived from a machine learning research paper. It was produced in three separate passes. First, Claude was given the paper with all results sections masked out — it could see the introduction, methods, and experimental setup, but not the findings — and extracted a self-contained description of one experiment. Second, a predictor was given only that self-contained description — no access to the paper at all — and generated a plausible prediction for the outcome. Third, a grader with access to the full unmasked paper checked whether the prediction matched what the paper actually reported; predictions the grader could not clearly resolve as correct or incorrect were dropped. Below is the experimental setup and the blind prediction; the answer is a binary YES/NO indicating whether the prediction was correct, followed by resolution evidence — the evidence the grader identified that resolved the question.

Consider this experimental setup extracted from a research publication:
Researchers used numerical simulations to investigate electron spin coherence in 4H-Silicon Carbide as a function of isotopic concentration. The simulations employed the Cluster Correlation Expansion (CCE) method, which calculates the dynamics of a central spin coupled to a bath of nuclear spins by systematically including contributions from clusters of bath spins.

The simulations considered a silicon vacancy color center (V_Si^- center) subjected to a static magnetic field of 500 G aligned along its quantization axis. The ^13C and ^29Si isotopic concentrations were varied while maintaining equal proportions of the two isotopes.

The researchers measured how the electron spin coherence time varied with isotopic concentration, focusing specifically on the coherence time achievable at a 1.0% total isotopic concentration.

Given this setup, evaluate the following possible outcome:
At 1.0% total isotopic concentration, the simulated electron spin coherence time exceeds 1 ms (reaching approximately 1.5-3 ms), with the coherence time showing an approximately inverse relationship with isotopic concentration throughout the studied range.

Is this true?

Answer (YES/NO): YES